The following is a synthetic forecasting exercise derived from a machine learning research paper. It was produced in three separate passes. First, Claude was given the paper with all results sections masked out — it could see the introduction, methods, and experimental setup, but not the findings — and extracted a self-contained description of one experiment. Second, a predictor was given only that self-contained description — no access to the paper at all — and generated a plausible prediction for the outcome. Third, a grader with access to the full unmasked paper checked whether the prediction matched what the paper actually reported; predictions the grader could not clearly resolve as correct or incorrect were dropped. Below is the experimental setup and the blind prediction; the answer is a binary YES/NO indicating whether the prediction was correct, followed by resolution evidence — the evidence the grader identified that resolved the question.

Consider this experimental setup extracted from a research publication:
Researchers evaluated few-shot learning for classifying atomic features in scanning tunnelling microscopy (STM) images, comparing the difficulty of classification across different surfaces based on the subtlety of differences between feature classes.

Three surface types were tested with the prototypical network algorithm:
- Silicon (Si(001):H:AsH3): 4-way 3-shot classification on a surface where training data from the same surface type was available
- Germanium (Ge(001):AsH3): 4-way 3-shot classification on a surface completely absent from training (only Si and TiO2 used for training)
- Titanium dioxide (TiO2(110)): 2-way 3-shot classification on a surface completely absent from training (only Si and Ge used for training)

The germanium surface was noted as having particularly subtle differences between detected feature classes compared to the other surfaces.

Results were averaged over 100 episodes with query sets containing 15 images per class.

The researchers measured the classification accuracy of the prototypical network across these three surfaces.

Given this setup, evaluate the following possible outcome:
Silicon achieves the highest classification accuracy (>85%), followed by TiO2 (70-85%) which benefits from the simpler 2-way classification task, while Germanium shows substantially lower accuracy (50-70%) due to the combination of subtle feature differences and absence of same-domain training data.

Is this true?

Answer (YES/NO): YES